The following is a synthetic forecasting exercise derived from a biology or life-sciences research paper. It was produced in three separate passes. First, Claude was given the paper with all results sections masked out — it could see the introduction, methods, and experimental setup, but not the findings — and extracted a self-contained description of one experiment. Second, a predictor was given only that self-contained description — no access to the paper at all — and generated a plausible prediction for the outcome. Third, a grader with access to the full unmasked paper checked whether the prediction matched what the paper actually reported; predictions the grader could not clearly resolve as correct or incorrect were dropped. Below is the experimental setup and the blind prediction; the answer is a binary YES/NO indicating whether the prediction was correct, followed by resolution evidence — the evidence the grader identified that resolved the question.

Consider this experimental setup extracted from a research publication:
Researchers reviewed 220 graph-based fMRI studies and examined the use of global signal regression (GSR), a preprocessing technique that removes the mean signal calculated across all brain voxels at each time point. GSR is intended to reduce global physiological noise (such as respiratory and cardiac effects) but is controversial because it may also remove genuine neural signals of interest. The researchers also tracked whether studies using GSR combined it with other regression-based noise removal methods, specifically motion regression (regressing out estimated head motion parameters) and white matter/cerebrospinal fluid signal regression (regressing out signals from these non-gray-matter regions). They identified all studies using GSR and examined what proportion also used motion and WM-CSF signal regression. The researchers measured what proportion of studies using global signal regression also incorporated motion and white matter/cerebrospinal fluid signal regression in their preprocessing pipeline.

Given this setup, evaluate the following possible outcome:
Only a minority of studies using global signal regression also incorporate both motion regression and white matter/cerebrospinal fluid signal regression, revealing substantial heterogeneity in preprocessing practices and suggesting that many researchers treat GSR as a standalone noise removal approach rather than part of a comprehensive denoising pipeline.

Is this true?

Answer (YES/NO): NO